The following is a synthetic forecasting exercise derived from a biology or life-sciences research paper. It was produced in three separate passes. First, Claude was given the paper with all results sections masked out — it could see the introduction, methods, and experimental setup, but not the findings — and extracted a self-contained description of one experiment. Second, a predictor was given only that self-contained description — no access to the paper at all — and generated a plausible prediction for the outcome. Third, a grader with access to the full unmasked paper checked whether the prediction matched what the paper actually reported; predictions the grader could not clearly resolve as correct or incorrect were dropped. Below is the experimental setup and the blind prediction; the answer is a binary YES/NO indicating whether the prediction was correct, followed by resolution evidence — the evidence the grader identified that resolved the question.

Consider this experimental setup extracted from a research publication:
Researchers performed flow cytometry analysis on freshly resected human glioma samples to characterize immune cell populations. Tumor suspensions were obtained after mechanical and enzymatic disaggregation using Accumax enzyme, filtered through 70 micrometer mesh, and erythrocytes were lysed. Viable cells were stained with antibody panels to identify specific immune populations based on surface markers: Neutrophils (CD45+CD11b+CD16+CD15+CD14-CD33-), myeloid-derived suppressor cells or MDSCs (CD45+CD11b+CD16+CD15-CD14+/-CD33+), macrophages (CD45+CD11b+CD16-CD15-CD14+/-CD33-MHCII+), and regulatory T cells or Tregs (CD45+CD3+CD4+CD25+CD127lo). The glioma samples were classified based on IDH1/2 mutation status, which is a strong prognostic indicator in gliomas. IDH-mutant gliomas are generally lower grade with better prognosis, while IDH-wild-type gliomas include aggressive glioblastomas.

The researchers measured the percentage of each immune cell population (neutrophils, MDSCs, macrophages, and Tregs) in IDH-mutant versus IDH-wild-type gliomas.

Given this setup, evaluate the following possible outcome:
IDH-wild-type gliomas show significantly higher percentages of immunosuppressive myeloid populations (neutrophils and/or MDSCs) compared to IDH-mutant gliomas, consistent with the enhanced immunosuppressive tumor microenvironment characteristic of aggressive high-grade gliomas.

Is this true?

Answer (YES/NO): NO